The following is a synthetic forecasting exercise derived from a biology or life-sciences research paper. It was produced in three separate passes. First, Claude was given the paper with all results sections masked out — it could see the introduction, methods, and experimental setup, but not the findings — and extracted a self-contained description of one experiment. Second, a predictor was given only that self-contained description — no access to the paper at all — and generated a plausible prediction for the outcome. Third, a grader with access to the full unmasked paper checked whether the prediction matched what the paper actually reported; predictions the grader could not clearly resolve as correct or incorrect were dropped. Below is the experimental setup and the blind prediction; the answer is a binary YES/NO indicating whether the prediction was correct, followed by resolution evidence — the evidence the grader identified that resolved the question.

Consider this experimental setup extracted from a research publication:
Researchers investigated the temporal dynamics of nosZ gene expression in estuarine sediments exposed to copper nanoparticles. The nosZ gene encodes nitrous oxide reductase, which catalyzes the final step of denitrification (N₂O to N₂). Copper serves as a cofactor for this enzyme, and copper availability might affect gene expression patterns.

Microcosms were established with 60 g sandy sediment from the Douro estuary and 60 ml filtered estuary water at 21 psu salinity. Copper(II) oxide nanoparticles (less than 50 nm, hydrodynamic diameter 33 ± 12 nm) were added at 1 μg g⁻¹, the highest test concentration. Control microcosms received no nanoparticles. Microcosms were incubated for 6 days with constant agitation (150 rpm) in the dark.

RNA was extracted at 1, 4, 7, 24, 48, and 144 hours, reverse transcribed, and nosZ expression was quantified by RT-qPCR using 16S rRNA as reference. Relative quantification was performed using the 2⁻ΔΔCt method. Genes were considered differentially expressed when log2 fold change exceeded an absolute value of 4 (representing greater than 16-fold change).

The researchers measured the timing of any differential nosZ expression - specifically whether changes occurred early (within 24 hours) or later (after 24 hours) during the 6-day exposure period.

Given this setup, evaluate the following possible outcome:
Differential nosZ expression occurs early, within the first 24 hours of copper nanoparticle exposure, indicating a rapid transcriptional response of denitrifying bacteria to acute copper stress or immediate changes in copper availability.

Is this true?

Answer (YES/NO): YES